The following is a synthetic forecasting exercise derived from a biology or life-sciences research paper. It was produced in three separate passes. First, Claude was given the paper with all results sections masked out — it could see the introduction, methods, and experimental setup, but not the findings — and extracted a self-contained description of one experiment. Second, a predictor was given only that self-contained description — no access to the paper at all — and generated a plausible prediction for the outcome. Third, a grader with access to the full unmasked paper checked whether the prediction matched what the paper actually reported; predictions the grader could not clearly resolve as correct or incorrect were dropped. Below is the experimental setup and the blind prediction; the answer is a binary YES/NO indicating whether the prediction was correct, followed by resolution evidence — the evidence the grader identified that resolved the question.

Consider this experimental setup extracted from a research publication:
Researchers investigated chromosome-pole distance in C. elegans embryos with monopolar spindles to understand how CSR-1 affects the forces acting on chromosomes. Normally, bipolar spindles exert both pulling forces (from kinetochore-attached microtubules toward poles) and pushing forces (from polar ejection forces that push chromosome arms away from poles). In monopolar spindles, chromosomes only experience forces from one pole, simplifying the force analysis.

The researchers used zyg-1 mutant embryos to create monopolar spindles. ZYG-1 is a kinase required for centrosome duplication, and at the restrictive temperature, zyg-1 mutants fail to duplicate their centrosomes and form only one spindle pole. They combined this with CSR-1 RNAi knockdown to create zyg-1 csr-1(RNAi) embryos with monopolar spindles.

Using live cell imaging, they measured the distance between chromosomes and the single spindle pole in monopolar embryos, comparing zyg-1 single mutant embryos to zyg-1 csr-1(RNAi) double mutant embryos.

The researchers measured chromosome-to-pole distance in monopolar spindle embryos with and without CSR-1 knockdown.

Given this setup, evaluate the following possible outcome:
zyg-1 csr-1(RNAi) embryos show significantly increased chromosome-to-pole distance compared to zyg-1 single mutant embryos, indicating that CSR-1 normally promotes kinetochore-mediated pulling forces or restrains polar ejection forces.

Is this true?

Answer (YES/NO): NO